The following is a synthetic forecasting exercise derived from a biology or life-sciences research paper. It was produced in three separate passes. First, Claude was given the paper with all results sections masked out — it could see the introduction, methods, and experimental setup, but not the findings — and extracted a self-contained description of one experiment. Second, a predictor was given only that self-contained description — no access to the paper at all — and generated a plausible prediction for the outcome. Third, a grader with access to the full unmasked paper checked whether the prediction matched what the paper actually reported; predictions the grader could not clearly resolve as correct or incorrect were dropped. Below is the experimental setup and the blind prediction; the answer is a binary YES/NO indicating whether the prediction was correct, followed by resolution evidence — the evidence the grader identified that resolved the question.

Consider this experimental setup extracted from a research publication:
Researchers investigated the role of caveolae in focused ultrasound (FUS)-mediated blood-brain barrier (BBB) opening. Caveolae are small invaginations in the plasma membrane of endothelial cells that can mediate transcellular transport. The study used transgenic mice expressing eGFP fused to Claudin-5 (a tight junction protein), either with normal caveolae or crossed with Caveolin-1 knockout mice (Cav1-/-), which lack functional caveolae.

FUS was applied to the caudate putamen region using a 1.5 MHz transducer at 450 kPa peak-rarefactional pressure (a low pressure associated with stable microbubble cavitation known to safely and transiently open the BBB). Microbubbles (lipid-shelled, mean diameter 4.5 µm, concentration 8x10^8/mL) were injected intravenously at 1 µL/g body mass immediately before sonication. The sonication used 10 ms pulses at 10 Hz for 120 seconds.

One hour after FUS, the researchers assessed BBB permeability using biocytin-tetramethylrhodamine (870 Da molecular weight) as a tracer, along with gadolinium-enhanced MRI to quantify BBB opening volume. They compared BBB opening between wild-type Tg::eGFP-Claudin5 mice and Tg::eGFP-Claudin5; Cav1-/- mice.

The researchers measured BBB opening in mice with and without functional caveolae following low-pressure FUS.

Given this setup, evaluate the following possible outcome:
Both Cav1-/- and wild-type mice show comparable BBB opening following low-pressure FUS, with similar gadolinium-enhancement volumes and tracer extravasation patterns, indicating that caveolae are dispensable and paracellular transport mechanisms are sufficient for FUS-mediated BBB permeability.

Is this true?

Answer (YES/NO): YES